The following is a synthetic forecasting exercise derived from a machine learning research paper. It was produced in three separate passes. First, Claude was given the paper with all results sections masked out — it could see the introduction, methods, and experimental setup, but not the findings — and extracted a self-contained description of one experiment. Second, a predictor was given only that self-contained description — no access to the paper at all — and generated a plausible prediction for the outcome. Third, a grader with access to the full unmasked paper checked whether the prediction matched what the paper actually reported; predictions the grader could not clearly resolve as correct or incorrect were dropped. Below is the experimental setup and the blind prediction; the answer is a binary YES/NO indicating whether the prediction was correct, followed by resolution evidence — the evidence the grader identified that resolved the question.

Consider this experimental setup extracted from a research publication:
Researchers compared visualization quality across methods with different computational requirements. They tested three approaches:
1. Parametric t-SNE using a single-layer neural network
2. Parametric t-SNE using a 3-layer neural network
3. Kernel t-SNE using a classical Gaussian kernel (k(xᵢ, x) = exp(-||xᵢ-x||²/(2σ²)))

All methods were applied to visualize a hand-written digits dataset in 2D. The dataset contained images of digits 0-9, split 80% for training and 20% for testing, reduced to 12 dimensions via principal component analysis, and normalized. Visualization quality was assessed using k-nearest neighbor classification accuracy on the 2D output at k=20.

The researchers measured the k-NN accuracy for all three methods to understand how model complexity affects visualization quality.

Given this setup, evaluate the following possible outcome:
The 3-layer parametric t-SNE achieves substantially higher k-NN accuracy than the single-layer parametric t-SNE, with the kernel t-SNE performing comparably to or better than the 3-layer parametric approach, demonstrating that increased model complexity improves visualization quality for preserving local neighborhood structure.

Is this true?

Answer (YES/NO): NO